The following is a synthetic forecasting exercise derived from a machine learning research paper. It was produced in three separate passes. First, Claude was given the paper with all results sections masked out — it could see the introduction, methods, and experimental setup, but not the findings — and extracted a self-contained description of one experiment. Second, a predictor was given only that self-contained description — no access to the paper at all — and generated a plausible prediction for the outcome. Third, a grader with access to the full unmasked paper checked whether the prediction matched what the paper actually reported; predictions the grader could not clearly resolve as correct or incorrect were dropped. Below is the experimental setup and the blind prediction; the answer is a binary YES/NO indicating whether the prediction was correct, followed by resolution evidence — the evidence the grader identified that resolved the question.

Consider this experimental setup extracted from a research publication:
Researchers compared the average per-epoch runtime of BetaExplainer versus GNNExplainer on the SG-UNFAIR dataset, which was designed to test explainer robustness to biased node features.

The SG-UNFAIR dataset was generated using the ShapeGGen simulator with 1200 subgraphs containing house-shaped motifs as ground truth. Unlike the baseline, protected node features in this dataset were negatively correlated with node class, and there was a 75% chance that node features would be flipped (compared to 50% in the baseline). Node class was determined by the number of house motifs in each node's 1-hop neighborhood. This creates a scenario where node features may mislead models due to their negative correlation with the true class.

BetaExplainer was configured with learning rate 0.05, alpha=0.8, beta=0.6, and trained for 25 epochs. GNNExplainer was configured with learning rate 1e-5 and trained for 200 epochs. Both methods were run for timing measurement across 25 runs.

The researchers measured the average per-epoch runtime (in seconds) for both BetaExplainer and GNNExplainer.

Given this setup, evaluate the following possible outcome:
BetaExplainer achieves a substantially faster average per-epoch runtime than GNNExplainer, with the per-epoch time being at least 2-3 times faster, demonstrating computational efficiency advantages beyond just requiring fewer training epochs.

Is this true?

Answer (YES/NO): NO